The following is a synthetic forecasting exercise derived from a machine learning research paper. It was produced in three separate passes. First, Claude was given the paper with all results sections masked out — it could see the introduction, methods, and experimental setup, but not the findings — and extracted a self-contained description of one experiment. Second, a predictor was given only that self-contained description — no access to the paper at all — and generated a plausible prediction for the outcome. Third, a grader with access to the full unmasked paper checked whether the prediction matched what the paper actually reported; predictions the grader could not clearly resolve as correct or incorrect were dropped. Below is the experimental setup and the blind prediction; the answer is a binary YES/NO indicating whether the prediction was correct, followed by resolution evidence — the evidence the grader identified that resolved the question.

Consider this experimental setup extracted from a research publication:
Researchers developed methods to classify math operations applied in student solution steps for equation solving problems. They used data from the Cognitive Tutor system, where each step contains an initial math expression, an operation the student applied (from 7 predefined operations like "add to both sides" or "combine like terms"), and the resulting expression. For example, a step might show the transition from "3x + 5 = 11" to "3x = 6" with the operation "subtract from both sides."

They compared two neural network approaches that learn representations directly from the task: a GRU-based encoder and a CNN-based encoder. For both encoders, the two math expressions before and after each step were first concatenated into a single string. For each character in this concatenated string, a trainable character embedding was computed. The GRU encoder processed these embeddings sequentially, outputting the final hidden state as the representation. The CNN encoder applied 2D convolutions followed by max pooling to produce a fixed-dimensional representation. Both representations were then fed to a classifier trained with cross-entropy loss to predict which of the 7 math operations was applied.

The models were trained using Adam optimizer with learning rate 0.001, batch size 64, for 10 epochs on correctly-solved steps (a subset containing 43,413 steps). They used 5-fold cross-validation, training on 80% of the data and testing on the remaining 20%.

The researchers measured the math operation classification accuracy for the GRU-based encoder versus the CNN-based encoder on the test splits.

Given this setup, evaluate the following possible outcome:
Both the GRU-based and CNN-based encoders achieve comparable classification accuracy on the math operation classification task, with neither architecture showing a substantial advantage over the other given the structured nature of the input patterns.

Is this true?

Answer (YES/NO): NO